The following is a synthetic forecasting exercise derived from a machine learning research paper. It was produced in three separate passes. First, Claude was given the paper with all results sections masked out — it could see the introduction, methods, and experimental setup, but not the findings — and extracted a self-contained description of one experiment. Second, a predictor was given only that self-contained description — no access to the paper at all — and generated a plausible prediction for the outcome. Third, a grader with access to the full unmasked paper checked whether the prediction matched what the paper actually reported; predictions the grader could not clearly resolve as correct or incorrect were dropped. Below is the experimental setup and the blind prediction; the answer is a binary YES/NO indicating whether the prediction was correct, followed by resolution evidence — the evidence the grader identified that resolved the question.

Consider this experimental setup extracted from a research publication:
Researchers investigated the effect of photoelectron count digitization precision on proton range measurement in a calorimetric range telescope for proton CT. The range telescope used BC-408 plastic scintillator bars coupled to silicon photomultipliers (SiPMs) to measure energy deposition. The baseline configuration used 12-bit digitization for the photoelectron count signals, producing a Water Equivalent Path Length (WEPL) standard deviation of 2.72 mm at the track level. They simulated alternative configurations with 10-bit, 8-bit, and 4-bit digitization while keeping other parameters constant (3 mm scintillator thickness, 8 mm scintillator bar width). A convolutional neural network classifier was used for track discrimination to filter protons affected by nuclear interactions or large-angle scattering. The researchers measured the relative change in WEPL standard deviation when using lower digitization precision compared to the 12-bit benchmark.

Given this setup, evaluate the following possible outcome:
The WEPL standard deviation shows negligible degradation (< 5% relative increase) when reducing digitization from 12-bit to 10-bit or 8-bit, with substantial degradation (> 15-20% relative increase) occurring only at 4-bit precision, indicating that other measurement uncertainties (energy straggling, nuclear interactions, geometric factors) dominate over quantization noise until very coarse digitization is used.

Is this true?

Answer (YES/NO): NO